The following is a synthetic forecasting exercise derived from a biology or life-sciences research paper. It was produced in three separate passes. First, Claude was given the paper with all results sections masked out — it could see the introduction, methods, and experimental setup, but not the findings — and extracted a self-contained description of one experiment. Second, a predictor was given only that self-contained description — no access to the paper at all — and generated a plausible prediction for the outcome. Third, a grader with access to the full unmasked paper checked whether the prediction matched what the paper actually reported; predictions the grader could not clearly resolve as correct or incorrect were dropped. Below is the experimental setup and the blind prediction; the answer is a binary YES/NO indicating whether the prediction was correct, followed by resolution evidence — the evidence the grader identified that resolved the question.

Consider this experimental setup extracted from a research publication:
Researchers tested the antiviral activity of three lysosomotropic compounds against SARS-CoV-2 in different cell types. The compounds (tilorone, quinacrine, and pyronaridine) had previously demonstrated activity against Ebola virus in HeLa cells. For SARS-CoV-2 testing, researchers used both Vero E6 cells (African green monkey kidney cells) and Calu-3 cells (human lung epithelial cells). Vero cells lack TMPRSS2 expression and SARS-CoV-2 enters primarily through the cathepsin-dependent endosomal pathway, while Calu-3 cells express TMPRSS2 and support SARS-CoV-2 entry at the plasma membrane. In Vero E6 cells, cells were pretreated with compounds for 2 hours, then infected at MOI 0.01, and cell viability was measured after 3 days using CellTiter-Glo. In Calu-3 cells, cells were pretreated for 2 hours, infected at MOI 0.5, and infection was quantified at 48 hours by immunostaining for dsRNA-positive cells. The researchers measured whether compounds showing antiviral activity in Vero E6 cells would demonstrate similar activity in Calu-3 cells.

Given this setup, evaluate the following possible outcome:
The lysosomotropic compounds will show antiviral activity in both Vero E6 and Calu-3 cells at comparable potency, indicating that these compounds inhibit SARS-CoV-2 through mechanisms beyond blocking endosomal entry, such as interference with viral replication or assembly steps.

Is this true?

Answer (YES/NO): NO